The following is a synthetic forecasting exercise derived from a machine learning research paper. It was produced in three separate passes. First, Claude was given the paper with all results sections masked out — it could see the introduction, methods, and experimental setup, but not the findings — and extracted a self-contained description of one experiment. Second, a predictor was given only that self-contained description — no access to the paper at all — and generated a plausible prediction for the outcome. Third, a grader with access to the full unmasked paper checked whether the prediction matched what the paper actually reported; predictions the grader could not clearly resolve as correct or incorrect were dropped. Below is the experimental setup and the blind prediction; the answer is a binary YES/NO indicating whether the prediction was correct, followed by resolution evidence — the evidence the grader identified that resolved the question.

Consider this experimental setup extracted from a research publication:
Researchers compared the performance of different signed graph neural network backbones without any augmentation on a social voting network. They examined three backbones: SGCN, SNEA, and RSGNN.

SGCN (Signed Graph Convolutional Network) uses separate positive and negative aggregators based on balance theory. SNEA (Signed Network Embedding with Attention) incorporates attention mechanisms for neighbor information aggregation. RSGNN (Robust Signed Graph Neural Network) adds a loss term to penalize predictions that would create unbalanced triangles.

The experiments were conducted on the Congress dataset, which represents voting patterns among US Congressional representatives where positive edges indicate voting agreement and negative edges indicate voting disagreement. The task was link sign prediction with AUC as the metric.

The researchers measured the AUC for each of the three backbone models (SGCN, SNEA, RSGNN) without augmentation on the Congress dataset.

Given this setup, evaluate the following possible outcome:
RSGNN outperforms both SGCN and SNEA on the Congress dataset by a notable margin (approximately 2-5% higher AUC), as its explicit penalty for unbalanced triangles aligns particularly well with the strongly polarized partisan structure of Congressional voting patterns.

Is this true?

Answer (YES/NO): NO